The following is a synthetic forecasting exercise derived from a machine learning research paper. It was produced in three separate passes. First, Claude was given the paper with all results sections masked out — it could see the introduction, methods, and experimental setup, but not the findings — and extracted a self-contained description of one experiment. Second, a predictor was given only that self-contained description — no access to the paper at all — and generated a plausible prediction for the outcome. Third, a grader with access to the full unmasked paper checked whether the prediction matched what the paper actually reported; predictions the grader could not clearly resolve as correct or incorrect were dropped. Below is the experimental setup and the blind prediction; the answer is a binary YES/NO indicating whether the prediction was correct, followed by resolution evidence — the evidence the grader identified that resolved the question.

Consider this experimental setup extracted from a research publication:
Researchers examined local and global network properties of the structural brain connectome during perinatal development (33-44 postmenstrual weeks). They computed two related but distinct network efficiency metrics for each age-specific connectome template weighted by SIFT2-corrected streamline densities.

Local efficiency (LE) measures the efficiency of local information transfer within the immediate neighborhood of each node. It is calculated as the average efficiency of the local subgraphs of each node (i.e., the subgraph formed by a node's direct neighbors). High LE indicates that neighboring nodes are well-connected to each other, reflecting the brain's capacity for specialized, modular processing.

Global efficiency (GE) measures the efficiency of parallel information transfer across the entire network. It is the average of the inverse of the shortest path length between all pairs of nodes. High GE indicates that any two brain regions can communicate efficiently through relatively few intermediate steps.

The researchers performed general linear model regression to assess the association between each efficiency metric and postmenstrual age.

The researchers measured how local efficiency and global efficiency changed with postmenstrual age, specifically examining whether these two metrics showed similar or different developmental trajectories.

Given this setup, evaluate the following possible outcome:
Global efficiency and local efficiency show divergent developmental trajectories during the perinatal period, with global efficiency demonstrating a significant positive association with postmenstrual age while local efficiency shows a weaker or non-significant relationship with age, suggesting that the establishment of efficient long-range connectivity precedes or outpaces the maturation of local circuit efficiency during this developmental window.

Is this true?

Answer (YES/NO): YES